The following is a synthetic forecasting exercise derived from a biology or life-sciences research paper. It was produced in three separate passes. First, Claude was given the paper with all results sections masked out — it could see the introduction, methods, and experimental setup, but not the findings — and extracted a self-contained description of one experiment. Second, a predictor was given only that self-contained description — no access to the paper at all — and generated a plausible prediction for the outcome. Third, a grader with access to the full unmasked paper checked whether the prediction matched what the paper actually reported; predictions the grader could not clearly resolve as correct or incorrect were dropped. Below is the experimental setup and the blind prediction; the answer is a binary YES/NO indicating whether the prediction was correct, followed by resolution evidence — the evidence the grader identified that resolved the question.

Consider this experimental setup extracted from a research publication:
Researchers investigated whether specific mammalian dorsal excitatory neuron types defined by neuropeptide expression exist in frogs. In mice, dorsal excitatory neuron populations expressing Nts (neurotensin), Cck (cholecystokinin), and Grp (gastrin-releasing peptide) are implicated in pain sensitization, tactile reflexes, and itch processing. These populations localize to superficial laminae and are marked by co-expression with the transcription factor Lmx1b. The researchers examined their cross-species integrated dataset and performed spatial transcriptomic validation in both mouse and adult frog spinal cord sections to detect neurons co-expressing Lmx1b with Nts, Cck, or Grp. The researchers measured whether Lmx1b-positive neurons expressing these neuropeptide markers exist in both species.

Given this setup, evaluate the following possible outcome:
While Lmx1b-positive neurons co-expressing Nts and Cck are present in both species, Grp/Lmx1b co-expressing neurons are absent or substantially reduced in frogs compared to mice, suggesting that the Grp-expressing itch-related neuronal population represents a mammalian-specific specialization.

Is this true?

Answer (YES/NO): NO